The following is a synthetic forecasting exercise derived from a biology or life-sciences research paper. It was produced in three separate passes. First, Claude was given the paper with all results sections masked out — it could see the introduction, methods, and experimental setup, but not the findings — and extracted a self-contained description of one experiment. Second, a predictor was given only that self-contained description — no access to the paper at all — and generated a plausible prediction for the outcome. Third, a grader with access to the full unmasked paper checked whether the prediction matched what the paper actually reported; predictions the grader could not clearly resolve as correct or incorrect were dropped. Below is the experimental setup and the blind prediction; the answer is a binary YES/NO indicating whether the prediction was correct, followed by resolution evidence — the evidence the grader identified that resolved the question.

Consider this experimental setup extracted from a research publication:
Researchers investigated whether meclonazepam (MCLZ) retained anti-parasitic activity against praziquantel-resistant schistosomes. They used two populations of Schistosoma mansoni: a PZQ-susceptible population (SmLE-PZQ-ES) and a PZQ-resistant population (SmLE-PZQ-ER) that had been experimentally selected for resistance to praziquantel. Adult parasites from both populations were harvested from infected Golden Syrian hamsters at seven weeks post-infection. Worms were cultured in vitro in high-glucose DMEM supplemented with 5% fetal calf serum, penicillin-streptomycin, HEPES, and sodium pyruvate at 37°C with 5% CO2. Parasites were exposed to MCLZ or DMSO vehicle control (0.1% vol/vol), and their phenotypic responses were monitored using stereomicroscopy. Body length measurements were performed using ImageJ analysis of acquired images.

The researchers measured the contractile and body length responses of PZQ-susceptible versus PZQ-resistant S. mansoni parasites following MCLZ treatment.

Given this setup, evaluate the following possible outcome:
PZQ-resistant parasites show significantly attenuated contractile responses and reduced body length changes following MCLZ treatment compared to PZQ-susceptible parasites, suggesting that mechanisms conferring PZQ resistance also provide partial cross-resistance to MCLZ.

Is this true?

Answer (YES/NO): NO